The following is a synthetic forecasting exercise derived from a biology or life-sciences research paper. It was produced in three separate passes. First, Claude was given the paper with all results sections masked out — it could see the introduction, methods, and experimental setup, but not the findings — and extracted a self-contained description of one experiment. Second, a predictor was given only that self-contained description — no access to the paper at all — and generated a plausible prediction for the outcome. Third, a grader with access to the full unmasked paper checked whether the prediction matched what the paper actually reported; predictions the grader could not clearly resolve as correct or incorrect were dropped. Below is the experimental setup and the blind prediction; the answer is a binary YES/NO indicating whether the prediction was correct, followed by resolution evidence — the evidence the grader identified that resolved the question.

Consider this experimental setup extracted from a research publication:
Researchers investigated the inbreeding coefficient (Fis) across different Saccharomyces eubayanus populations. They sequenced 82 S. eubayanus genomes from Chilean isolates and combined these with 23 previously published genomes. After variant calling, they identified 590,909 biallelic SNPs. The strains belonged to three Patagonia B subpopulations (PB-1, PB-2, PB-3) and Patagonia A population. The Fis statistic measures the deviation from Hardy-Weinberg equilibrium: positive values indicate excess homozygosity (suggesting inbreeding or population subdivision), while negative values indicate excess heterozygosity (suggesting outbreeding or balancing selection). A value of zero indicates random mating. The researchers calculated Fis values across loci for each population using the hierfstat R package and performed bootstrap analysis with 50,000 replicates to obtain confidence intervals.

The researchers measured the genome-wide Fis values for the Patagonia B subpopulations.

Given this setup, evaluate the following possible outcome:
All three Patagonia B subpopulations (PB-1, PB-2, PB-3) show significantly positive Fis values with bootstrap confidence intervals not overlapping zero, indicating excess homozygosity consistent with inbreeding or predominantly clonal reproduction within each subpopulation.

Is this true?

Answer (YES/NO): YES